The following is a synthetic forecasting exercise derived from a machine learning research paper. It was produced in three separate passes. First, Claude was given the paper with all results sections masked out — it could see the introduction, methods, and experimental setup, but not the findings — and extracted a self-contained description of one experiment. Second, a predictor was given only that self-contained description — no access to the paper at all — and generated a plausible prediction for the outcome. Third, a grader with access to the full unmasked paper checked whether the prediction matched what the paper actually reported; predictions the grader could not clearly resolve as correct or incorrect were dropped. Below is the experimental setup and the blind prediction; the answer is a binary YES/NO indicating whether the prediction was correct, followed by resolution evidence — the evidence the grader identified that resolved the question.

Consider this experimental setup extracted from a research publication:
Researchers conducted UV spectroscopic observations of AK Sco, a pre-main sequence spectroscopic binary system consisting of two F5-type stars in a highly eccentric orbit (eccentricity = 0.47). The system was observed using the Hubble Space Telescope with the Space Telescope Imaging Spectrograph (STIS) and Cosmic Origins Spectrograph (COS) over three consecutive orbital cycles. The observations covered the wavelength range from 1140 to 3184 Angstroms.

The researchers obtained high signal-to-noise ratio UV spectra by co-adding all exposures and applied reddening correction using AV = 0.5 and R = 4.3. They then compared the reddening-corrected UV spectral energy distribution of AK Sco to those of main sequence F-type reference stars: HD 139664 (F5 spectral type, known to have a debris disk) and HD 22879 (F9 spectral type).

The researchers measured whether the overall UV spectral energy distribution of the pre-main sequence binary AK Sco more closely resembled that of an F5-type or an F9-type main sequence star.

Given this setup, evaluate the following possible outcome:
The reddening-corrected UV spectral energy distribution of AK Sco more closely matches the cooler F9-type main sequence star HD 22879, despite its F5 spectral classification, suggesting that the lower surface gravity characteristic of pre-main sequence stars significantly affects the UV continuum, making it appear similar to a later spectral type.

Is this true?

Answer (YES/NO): NO